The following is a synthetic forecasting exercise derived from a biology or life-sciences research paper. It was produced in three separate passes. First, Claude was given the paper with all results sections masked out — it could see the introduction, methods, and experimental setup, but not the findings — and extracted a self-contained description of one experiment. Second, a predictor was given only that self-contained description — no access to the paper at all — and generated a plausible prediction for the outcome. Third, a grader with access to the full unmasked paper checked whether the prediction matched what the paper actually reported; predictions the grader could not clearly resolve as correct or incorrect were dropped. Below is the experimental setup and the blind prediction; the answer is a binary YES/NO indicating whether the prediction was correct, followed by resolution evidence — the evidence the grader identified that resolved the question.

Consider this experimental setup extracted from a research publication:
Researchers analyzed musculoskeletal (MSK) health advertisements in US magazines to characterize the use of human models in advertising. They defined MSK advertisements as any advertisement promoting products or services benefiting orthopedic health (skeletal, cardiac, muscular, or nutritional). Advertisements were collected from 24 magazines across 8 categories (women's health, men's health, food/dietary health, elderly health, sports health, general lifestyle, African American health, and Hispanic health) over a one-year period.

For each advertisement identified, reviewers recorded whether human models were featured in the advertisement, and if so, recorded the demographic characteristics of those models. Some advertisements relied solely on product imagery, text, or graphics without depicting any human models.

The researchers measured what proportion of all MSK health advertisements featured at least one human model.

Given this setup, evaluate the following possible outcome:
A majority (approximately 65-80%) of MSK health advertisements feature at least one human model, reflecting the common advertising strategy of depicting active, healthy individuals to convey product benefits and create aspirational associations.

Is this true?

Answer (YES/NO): NO